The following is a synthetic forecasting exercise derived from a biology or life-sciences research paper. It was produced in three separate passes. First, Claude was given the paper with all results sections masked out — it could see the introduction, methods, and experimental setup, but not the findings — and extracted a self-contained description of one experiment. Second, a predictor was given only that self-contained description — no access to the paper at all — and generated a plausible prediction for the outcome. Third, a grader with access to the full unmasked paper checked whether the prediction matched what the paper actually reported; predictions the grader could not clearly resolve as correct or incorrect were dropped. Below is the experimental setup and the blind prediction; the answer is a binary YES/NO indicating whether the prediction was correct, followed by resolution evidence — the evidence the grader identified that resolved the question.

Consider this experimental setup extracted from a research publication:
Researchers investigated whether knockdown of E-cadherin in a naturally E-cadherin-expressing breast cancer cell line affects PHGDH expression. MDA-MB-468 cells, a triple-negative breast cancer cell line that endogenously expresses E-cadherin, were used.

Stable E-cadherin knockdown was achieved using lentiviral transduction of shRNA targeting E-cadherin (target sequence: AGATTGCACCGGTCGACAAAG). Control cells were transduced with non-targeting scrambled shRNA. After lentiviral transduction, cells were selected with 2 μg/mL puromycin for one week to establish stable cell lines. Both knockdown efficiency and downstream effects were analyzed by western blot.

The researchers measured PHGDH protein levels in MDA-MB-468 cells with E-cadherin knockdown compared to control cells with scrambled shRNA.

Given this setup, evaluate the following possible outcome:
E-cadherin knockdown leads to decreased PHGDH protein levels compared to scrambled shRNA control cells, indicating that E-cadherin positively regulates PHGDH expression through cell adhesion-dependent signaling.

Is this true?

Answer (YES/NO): NO